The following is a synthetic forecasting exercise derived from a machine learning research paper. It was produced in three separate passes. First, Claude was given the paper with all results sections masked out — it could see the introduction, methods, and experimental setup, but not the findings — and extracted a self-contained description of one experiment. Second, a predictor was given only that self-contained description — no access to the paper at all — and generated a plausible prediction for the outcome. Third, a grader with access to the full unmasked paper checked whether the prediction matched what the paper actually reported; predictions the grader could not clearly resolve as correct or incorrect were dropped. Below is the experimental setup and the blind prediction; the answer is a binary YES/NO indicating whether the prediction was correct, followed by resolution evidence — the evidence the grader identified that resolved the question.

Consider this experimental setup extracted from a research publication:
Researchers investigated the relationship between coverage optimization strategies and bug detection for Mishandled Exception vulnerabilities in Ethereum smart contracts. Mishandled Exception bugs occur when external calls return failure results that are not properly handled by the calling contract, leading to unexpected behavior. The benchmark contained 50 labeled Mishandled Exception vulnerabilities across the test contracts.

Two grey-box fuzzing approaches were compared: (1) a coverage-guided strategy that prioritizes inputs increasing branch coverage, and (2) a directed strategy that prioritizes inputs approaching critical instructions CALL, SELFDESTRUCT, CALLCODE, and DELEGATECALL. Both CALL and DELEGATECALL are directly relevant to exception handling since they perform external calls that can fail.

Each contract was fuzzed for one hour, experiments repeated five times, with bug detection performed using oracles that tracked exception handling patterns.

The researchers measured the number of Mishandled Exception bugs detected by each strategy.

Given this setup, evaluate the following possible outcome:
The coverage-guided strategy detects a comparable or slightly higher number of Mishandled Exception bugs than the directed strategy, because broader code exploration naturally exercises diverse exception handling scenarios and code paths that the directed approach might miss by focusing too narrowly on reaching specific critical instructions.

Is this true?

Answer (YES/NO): YES